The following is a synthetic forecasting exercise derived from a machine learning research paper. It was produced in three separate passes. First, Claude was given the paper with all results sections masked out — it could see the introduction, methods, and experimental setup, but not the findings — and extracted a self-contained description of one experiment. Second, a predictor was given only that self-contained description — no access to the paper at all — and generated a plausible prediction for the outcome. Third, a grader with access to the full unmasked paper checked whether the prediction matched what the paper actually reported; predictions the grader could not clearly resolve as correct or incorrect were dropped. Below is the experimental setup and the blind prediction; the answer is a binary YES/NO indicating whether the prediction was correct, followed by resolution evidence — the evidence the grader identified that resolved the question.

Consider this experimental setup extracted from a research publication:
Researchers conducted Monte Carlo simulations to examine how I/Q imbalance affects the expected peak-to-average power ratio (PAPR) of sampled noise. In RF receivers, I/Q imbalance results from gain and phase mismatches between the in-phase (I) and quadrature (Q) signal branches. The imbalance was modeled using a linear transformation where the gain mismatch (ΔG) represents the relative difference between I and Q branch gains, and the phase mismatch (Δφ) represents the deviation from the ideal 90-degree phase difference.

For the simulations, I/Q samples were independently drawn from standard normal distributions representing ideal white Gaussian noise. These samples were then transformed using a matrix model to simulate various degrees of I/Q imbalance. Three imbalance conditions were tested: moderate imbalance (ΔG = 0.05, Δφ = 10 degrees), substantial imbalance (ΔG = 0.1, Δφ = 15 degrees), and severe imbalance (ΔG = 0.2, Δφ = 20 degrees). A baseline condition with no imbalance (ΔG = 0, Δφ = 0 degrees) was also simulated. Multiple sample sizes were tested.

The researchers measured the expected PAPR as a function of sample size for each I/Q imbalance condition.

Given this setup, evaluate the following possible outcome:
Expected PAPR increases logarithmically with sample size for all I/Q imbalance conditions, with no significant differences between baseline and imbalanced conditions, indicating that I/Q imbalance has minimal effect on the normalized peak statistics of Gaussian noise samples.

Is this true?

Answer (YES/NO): NO